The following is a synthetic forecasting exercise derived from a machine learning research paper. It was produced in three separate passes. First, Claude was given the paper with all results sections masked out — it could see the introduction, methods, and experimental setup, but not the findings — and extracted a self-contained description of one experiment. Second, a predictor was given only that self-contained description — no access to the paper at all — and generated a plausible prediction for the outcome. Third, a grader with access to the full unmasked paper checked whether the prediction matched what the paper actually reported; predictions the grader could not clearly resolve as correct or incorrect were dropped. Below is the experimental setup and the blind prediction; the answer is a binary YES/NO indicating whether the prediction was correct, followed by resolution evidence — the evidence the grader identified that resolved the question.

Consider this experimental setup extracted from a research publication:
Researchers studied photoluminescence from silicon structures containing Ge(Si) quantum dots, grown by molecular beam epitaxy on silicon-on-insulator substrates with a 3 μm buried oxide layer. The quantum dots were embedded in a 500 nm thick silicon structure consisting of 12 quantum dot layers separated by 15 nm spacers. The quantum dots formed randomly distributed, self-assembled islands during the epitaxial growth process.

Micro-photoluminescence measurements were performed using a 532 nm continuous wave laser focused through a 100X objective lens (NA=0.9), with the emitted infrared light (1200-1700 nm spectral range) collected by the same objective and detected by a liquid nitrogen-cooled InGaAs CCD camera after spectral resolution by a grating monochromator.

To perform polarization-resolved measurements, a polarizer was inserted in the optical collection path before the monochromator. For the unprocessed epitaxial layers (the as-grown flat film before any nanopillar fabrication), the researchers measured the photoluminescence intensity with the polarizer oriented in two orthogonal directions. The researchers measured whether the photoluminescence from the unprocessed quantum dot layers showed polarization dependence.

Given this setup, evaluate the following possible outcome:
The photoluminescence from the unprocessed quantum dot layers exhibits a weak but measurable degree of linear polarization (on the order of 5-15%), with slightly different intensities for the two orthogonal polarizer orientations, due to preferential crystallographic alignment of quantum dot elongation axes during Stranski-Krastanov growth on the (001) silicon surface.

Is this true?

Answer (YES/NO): NO